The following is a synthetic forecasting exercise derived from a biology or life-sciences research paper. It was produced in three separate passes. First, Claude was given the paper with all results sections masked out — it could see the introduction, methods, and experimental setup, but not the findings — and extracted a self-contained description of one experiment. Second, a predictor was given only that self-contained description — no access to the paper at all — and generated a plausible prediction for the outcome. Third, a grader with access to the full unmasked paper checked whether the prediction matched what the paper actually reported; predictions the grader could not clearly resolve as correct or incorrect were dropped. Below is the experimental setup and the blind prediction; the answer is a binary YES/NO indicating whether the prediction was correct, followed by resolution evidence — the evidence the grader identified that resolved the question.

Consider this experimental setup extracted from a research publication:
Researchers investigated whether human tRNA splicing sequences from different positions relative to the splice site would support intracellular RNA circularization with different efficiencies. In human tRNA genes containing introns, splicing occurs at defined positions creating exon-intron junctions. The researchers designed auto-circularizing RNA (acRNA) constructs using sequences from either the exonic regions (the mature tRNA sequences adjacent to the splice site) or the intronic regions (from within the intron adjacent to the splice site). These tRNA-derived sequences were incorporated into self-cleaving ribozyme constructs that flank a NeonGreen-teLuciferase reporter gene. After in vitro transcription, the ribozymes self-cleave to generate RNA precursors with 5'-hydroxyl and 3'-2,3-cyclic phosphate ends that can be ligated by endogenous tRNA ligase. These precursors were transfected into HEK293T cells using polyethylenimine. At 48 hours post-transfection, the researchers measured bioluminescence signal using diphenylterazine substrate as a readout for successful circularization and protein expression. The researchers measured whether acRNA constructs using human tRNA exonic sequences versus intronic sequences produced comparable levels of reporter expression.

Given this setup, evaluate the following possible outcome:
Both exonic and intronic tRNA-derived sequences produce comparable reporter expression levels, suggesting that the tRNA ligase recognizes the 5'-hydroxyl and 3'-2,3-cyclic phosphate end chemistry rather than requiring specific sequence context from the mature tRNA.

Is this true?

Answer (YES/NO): NO